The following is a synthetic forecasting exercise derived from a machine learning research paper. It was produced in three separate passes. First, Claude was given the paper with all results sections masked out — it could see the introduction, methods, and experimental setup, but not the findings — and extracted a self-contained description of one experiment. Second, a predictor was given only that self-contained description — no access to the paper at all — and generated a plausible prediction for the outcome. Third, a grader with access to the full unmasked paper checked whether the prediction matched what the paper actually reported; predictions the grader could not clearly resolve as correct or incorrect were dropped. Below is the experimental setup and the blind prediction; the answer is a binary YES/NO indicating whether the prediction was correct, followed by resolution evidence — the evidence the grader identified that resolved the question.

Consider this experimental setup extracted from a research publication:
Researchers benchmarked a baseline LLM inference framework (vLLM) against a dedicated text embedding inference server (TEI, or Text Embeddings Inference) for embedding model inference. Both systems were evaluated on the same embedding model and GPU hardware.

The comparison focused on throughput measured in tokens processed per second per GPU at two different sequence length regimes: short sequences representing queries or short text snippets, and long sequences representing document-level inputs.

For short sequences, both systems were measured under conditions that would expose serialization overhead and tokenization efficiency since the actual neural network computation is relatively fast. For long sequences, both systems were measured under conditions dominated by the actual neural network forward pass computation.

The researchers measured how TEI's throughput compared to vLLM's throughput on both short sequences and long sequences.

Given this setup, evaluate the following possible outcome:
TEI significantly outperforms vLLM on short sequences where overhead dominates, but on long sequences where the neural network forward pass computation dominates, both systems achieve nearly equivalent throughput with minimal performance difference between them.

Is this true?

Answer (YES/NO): NO